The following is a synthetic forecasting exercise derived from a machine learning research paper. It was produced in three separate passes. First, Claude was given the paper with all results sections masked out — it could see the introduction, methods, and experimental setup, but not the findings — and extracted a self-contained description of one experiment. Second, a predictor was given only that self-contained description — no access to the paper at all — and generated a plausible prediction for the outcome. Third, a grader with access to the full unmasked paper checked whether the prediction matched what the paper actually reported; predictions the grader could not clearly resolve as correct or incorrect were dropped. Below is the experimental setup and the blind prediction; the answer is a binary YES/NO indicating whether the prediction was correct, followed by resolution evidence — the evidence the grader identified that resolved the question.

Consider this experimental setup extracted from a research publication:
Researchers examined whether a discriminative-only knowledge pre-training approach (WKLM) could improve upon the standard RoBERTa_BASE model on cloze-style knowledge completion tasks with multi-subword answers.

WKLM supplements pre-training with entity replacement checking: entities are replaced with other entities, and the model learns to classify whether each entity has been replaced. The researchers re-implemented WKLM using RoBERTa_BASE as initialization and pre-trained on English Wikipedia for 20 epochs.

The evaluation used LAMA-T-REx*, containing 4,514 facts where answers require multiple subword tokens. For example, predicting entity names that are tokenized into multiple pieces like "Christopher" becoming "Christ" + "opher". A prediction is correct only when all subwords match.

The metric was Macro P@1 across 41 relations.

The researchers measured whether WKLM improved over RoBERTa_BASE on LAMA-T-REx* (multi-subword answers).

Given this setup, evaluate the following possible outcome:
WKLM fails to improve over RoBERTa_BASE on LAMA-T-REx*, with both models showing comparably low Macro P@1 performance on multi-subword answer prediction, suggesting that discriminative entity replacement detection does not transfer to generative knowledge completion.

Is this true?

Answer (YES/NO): NO